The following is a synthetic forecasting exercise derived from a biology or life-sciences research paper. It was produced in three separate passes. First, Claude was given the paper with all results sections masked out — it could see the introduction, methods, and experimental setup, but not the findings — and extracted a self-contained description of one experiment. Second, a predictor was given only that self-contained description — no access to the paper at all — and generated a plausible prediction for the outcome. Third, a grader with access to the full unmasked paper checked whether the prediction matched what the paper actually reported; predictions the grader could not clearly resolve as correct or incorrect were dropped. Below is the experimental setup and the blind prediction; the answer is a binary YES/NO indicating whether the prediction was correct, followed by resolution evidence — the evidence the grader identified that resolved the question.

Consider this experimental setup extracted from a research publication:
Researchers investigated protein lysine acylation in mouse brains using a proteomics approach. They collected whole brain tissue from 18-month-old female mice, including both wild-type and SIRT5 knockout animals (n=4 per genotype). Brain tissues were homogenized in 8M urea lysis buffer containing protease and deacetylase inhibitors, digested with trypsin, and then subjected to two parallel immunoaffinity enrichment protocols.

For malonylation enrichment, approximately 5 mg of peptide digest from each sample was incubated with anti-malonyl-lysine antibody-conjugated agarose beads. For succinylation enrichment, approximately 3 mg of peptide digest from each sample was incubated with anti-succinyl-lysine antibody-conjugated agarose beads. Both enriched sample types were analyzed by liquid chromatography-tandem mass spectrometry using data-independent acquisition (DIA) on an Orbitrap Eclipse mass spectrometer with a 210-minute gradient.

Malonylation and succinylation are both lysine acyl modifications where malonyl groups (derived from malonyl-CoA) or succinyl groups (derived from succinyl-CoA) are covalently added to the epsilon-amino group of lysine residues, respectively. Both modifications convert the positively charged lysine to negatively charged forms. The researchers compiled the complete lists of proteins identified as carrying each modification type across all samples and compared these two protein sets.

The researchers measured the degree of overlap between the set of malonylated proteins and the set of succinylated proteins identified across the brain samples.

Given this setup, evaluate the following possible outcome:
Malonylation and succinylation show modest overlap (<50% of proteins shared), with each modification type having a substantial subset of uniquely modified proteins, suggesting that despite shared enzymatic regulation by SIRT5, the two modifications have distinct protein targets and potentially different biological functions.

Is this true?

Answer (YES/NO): YES